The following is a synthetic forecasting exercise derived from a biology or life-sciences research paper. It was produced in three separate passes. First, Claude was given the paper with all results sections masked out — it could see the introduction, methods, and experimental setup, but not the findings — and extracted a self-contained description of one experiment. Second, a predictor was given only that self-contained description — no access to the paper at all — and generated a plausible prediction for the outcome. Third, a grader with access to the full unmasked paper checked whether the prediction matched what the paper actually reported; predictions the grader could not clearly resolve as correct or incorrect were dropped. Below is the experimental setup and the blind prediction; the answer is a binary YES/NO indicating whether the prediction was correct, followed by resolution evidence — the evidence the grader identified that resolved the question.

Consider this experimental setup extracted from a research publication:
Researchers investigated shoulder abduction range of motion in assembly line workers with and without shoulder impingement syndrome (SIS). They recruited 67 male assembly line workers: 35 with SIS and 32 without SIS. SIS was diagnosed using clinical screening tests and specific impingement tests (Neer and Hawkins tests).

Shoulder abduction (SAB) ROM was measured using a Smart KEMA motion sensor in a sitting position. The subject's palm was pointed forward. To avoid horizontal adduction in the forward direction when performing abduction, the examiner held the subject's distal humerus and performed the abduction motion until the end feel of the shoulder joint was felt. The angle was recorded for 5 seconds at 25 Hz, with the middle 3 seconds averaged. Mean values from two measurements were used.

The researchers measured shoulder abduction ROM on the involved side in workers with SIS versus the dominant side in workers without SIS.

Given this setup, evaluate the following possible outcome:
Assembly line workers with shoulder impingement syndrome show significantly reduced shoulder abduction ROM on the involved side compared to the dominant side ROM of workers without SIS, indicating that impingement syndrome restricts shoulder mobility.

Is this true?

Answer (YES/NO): YES